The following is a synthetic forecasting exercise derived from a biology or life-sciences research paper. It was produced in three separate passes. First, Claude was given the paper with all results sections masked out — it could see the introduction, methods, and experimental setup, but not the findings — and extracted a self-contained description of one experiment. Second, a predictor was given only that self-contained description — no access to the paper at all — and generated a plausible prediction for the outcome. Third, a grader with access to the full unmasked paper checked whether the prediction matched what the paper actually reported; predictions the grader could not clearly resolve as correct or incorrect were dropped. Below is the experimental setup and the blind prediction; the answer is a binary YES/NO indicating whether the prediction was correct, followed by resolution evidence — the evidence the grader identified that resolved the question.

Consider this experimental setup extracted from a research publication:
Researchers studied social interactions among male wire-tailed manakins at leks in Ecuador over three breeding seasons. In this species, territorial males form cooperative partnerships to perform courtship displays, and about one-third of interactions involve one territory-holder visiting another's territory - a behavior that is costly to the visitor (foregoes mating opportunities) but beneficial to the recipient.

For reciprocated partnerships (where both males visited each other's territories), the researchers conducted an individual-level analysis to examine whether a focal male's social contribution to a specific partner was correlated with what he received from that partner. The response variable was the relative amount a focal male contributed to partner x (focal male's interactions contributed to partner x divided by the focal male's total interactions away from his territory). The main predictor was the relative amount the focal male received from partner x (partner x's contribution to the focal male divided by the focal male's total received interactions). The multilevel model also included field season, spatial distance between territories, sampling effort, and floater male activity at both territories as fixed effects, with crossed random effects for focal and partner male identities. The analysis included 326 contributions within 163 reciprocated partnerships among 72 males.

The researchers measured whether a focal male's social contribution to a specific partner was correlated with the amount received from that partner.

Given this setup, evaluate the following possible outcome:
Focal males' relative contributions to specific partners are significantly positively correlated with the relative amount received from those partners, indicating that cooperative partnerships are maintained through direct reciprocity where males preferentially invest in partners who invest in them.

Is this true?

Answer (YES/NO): YES